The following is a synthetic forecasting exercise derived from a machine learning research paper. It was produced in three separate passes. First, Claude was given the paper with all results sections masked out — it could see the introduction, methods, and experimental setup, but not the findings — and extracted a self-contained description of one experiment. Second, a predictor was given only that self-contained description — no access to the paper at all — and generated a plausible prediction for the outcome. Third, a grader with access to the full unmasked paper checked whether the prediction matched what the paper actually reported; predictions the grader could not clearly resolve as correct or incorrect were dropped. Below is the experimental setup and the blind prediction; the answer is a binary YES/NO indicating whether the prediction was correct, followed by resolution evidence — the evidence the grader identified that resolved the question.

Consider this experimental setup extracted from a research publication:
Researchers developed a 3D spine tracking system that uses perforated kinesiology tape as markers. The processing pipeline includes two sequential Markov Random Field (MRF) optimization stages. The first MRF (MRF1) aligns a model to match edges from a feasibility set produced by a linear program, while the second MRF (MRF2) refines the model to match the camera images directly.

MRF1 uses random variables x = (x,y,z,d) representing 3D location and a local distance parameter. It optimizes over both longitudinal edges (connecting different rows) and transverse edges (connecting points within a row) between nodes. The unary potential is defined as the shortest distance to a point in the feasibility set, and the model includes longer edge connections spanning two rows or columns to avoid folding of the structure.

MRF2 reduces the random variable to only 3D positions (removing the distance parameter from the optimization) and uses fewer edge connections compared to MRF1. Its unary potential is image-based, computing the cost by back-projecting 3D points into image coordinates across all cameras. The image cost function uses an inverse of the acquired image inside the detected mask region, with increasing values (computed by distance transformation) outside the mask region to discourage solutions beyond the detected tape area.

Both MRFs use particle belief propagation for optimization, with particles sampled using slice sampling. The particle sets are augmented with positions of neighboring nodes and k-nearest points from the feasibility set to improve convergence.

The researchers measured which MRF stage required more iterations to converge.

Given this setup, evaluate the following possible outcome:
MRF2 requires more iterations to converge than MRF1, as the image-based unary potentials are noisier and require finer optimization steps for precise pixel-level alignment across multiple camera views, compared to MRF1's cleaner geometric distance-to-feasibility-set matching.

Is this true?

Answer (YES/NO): YES